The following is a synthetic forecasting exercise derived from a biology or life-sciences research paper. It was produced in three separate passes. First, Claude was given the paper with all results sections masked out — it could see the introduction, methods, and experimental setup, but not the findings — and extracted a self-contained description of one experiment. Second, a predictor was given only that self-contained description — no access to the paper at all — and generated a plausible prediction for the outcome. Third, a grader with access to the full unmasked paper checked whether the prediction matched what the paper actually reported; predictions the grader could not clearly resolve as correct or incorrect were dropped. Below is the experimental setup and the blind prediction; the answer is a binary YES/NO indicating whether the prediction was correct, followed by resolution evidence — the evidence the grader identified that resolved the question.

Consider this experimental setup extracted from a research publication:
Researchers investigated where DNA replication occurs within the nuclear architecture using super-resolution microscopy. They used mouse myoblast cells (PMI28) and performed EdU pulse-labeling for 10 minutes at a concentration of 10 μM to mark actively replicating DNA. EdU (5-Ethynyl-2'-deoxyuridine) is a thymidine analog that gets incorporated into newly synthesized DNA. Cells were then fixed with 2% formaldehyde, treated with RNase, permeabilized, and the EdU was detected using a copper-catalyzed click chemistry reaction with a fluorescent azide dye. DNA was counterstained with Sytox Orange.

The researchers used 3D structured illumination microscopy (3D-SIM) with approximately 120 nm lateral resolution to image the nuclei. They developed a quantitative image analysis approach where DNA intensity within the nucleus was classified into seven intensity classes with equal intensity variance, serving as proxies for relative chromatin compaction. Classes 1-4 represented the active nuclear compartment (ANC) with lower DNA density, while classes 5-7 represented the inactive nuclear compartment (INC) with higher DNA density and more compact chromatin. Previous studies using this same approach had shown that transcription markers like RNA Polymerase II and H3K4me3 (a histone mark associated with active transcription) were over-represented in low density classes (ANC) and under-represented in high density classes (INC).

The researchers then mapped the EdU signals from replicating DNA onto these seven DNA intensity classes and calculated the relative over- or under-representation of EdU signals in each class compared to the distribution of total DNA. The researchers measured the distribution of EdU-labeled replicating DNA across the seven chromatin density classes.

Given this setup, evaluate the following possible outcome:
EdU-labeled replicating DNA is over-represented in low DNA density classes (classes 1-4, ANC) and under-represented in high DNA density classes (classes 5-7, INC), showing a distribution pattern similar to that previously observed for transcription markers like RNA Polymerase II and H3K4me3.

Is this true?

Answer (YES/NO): NO